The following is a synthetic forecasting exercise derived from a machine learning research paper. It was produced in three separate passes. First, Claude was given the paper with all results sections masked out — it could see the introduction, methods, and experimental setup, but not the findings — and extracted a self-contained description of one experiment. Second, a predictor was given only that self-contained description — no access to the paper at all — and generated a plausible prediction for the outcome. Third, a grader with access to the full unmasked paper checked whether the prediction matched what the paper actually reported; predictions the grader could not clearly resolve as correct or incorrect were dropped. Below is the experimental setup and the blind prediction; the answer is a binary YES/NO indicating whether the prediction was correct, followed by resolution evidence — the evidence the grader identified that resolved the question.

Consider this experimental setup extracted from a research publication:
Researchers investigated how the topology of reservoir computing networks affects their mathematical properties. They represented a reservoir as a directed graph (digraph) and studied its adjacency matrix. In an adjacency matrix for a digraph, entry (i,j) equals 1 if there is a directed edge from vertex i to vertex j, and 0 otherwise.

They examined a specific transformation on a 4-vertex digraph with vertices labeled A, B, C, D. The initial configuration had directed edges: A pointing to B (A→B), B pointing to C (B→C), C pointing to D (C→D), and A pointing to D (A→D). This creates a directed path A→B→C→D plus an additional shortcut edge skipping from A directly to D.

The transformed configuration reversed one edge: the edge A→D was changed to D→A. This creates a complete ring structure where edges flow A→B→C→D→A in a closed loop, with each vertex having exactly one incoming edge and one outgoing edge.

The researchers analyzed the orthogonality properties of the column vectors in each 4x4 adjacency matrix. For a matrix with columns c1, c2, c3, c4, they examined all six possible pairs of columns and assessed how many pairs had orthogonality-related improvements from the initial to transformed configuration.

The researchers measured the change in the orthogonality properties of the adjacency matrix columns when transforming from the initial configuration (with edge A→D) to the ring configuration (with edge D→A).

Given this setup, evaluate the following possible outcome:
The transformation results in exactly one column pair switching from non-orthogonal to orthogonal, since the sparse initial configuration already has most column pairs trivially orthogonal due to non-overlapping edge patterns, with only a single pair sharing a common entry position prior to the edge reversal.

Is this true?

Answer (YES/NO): NO